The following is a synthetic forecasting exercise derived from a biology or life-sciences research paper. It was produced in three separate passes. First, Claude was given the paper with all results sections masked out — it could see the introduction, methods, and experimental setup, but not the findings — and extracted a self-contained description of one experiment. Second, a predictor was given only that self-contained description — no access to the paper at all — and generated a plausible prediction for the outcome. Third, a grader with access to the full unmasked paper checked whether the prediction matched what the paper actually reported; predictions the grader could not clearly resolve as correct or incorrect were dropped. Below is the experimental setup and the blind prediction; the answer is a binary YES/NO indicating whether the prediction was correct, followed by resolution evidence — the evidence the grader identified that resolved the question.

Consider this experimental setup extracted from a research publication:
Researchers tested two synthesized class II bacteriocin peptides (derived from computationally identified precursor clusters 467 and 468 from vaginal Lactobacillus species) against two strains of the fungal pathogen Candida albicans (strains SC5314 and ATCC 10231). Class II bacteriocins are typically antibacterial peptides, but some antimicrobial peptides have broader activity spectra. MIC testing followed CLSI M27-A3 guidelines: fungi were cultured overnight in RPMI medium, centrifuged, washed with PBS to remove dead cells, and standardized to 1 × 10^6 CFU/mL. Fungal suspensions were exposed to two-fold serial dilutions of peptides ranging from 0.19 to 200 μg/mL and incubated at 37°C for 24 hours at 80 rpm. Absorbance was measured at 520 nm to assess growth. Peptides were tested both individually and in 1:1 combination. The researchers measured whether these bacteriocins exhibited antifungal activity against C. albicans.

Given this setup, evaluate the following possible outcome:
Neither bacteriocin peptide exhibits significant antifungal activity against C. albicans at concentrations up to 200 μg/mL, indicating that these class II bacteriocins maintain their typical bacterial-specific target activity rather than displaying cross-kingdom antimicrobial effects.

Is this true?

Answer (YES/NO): YES